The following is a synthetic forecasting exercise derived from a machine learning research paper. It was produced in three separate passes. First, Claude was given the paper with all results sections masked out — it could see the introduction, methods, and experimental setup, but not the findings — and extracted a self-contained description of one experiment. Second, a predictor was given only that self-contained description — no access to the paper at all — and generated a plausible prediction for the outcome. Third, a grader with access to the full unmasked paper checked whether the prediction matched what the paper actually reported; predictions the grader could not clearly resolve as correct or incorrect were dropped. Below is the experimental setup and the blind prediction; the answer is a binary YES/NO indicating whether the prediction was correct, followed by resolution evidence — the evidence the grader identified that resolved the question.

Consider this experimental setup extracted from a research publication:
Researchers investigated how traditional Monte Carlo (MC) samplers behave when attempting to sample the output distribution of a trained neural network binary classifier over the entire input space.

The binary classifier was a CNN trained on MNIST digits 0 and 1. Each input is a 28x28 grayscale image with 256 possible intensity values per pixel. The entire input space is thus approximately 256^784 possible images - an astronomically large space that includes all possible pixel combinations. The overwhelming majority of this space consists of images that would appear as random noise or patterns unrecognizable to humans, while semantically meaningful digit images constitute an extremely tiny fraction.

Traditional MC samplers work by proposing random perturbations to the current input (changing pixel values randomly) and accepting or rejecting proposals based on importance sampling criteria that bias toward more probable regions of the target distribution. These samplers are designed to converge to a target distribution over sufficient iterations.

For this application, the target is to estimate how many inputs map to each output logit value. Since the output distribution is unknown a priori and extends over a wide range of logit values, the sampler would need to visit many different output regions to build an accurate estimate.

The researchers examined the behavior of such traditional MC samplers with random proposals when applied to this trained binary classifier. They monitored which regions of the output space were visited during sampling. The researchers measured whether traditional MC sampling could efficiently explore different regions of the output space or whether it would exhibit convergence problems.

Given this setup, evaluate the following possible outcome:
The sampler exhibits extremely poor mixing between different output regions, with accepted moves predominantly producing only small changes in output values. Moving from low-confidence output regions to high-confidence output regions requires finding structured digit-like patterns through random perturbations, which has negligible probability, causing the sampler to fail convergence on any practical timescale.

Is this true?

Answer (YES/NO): YES